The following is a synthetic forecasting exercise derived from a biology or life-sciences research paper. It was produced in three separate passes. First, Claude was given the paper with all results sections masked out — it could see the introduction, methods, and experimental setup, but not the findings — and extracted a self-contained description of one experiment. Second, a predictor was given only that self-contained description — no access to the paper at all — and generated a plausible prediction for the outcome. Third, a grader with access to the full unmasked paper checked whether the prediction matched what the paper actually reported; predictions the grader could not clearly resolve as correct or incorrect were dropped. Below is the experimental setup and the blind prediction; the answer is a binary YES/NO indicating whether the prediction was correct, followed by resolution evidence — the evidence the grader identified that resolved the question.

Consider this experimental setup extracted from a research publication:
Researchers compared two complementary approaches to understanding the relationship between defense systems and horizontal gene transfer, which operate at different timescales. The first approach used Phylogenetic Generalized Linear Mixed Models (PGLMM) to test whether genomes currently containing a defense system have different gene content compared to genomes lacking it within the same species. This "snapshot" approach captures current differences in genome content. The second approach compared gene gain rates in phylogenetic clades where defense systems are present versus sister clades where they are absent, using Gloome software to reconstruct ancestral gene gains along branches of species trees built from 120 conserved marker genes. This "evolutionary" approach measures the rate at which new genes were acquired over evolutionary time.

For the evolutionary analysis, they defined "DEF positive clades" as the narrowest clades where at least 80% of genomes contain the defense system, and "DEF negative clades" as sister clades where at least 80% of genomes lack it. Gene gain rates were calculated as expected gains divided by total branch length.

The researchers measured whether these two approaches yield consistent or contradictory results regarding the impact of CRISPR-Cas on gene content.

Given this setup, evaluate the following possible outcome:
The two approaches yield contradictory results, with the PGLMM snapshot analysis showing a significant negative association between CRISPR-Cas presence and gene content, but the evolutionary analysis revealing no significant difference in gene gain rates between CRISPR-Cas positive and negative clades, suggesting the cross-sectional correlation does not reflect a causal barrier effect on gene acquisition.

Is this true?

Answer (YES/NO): NO